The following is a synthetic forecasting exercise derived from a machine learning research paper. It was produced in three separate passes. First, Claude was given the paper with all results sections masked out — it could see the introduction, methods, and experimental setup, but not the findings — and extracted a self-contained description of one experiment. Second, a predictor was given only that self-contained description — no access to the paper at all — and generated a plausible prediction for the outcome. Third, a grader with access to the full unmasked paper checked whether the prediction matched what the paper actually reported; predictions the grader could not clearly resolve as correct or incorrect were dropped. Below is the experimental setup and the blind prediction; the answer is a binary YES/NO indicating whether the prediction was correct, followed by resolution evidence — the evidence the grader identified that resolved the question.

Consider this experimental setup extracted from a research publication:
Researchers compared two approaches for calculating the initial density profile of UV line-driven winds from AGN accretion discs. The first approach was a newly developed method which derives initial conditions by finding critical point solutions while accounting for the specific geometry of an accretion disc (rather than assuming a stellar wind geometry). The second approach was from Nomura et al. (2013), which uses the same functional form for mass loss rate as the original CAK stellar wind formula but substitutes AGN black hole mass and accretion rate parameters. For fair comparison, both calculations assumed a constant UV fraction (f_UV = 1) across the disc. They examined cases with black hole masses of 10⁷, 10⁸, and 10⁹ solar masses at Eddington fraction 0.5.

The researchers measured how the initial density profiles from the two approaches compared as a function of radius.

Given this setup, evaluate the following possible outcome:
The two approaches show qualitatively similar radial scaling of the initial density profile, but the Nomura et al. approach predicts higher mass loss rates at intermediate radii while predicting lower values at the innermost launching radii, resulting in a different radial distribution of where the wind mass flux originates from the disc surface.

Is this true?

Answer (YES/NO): NO